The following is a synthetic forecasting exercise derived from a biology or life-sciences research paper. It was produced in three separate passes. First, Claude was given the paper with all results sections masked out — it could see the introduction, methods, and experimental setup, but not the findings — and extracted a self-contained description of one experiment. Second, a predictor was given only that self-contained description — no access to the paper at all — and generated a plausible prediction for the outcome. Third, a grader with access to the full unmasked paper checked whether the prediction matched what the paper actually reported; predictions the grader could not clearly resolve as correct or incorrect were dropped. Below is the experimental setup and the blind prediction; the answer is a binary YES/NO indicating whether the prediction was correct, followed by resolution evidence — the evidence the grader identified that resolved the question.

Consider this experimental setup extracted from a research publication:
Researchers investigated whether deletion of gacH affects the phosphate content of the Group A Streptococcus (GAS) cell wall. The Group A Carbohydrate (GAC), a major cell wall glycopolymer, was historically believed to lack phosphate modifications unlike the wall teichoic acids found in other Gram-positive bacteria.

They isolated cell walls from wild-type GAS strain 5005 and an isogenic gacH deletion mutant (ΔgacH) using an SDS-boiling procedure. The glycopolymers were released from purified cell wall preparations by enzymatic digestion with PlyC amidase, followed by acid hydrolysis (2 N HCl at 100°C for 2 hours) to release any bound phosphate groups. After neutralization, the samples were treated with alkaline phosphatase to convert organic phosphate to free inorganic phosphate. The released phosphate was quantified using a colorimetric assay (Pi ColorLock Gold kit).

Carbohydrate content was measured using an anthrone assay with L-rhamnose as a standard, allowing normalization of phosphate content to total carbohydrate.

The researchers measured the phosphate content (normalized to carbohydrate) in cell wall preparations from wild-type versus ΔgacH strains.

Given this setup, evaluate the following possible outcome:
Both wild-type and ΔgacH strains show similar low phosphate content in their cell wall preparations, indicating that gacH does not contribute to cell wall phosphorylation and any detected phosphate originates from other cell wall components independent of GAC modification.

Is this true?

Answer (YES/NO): NO